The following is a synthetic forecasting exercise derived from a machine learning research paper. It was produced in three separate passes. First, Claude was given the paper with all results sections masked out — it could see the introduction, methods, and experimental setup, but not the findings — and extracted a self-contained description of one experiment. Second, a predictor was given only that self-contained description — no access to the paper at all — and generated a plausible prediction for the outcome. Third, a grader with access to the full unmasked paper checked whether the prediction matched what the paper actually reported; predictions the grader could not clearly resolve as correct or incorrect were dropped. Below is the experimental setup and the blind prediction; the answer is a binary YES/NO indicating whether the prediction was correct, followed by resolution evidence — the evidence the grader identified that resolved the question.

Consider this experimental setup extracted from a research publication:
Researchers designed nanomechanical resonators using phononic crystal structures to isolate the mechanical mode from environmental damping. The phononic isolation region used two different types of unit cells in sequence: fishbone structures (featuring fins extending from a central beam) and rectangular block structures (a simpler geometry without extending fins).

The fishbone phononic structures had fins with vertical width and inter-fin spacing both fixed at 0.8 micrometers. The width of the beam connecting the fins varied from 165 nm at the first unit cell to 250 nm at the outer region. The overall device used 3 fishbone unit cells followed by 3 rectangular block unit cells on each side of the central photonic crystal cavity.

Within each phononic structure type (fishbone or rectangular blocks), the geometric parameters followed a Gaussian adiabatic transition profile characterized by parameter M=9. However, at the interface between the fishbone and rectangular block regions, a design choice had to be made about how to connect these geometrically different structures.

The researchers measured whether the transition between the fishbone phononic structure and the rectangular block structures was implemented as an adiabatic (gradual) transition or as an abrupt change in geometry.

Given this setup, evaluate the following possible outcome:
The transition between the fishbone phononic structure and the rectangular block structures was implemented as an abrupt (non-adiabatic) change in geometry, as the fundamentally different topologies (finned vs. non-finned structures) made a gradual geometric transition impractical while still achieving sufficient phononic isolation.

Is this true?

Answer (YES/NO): YES